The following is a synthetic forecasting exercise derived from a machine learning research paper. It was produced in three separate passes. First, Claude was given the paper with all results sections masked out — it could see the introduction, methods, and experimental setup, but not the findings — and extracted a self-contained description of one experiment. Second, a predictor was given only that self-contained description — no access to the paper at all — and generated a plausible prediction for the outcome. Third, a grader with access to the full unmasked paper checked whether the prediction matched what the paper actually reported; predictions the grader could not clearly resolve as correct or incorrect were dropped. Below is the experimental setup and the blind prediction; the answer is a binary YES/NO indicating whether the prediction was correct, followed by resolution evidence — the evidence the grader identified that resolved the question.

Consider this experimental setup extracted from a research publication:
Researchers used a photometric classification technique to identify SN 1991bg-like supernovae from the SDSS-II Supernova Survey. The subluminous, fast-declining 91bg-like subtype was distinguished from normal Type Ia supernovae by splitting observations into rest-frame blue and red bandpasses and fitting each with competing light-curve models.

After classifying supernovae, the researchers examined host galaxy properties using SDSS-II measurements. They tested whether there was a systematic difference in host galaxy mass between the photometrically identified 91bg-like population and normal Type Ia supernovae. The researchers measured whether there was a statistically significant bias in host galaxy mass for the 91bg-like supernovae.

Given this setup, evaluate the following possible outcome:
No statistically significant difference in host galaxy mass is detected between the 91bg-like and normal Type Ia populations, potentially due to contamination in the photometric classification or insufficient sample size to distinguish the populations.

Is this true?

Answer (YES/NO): YES